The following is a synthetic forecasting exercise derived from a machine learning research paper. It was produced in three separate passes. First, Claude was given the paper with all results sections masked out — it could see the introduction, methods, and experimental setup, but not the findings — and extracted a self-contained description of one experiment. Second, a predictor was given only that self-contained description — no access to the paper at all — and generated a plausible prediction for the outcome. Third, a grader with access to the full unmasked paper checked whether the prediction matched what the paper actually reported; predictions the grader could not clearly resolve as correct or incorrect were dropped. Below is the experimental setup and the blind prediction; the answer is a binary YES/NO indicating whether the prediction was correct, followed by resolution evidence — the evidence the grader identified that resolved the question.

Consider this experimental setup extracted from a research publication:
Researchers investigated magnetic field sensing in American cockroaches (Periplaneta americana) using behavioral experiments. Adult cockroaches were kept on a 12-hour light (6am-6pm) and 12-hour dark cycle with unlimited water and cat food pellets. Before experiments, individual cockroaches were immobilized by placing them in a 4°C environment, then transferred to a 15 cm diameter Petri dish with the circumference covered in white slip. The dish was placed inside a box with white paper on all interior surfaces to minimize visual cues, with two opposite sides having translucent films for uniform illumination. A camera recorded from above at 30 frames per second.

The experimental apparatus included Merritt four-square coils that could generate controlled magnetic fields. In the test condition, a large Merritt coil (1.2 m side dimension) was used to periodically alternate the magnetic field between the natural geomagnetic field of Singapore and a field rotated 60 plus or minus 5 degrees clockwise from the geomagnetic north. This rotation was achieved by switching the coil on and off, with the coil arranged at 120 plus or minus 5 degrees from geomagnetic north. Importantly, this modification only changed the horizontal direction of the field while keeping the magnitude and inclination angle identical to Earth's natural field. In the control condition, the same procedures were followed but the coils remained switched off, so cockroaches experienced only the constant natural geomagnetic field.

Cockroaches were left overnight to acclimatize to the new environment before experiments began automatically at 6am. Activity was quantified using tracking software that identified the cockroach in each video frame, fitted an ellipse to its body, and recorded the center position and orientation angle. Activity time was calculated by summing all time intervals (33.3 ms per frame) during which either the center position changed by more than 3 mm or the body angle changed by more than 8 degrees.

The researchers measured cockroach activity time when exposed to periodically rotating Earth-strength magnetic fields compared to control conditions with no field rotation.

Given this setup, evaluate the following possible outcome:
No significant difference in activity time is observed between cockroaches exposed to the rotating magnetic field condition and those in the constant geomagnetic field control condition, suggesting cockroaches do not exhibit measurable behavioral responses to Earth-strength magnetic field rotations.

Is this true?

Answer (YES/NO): NO